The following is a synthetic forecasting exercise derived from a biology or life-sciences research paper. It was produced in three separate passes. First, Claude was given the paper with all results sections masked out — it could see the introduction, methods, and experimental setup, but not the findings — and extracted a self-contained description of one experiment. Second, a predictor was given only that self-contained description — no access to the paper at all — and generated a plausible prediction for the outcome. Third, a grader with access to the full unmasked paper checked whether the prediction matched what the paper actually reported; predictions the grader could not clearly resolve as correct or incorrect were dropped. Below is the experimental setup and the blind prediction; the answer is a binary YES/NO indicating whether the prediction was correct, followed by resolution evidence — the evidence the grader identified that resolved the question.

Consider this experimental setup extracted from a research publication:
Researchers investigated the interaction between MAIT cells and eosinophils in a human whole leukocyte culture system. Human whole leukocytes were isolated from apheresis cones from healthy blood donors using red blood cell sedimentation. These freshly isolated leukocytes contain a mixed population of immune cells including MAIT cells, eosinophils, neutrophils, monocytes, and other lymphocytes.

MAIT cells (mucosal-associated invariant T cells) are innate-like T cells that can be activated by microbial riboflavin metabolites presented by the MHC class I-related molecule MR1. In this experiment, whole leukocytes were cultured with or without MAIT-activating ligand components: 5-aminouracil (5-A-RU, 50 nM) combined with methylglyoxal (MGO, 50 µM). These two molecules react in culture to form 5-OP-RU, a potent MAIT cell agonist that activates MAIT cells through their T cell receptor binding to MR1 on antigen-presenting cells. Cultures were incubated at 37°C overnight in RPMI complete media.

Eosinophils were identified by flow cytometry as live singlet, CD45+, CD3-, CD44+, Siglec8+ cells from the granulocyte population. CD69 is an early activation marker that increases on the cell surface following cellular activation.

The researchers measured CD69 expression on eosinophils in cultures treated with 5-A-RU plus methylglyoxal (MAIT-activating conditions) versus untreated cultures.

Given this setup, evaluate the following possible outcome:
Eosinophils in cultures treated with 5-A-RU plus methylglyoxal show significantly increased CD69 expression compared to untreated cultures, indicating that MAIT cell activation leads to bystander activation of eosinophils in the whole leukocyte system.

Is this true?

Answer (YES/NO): YES